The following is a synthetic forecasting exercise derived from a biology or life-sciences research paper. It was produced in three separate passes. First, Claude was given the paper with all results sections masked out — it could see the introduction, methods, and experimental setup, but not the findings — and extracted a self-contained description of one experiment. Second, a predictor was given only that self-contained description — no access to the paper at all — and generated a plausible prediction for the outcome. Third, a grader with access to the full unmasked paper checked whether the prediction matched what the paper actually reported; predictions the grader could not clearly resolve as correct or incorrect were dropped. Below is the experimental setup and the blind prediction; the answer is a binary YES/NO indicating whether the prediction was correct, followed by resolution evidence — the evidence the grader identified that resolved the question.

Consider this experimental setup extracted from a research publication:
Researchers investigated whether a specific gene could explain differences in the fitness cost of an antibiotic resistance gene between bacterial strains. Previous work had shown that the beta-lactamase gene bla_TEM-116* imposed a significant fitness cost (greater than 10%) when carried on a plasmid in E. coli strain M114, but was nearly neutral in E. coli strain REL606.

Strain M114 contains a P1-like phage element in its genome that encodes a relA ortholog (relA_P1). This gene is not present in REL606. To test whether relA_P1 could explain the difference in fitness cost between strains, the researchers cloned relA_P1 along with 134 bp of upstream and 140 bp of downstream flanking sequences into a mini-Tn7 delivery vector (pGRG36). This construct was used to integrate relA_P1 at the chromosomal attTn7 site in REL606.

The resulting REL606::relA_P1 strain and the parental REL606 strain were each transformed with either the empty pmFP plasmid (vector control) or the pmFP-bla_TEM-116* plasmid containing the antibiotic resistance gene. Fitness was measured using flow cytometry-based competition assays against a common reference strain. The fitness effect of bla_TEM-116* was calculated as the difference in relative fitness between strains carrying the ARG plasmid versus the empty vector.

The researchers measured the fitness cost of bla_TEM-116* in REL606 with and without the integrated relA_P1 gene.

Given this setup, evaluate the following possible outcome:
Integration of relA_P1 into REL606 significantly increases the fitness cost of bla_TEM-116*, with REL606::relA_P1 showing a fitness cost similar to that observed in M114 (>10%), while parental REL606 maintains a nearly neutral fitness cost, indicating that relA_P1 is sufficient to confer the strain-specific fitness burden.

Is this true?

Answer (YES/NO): NO